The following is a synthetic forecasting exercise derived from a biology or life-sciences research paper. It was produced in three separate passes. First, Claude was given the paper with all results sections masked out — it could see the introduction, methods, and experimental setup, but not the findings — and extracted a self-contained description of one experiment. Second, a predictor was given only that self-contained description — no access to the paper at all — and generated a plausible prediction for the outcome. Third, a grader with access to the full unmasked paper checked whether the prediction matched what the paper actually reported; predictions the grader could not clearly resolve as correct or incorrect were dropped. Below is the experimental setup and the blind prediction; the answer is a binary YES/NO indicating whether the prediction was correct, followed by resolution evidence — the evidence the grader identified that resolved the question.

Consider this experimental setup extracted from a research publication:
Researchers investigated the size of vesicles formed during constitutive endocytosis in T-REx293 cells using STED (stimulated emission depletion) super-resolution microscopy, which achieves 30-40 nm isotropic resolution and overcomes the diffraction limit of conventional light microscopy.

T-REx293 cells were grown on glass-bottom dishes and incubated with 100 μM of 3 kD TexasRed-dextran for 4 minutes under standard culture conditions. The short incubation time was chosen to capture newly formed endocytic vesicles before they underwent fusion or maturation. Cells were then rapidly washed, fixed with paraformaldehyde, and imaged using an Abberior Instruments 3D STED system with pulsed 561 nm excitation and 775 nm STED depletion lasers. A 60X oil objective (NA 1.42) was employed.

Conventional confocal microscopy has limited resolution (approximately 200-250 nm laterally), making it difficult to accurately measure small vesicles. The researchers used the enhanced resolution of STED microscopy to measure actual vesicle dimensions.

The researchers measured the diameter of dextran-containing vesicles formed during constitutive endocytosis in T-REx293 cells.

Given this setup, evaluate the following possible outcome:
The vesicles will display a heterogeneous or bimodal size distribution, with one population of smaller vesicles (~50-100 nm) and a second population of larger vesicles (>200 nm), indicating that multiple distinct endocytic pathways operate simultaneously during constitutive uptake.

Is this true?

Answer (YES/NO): NO